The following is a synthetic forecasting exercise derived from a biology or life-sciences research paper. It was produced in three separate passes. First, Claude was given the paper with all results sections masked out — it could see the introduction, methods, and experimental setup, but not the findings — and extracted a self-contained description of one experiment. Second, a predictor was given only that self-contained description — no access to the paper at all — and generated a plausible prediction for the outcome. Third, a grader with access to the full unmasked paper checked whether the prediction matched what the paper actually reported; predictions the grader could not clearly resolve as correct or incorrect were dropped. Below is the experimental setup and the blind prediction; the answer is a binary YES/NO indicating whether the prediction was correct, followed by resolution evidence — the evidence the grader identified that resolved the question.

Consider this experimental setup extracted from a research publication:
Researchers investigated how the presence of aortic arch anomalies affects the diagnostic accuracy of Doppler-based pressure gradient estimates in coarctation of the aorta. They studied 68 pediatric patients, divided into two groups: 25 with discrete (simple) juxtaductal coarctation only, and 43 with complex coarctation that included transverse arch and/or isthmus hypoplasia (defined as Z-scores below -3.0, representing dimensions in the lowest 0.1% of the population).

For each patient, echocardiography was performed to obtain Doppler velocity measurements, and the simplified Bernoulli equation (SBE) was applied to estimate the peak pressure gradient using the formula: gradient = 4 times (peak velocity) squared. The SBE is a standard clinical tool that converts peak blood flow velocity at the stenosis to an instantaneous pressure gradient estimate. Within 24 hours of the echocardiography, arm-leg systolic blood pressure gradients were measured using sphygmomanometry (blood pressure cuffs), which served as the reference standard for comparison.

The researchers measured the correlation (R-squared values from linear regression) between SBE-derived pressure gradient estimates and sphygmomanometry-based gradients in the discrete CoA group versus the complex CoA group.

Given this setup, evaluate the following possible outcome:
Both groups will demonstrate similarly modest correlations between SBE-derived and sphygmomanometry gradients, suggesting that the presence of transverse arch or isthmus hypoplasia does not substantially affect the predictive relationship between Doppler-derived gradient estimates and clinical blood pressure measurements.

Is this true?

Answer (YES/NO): NO